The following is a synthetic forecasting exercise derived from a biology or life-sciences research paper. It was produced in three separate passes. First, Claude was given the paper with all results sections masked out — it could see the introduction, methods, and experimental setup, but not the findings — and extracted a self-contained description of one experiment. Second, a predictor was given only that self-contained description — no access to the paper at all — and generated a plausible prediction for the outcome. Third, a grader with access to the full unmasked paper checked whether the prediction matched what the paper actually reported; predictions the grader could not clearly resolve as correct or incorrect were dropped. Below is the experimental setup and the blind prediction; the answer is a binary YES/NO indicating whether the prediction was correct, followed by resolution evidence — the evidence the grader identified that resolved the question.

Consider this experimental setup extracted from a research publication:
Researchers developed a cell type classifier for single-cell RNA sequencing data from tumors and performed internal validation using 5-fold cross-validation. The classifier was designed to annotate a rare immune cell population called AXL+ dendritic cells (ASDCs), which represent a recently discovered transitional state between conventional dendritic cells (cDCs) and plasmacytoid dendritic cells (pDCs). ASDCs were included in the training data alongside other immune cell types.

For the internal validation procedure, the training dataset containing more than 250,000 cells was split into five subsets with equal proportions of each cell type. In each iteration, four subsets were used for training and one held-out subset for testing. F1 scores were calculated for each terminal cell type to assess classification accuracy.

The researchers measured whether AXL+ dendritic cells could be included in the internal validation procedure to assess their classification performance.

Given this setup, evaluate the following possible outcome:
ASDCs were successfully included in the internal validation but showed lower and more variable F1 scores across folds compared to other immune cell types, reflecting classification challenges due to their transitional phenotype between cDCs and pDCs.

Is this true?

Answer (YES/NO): NO